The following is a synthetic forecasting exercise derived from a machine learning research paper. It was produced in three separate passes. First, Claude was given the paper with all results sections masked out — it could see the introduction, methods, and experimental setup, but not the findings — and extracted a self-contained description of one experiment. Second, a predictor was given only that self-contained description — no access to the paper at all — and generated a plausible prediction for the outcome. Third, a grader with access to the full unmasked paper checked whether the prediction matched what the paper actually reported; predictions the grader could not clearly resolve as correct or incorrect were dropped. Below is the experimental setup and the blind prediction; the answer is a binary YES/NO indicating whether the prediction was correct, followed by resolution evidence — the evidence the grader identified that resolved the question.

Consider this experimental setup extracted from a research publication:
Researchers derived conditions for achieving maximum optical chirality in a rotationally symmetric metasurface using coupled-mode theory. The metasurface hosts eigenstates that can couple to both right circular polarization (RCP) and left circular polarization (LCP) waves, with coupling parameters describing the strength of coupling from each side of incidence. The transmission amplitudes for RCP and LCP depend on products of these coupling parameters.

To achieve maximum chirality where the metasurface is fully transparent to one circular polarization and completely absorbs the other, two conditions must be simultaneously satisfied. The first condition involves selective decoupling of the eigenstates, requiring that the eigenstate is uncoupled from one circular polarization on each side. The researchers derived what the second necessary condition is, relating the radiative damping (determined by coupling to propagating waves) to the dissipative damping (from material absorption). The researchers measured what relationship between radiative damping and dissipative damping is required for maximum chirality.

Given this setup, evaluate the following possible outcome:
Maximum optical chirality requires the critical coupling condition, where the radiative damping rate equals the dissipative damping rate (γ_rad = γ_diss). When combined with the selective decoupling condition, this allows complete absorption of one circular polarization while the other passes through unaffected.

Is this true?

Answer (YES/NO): YES